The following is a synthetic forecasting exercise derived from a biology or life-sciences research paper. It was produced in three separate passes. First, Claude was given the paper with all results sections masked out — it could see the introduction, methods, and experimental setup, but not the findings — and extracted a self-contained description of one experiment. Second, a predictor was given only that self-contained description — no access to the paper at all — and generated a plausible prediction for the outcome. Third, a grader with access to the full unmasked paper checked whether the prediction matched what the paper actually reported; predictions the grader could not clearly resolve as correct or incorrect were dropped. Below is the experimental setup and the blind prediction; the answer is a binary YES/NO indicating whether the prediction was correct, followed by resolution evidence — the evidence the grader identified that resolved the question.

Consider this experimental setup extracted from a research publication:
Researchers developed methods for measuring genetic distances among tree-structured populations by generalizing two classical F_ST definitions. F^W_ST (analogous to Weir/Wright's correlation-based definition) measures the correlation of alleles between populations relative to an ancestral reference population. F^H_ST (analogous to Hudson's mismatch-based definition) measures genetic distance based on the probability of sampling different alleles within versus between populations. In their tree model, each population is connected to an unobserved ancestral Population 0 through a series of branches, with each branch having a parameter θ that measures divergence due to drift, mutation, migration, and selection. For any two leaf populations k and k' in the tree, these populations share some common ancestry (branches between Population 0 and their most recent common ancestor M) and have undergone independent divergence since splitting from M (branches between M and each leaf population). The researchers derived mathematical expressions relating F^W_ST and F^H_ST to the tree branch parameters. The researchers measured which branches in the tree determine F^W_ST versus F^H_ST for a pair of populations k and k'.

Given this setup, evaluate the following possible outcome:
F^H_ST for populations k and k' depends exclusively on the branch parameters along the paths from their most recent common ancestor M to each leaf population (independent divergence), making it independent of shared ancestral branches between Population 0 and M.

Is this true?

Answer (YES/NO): YES